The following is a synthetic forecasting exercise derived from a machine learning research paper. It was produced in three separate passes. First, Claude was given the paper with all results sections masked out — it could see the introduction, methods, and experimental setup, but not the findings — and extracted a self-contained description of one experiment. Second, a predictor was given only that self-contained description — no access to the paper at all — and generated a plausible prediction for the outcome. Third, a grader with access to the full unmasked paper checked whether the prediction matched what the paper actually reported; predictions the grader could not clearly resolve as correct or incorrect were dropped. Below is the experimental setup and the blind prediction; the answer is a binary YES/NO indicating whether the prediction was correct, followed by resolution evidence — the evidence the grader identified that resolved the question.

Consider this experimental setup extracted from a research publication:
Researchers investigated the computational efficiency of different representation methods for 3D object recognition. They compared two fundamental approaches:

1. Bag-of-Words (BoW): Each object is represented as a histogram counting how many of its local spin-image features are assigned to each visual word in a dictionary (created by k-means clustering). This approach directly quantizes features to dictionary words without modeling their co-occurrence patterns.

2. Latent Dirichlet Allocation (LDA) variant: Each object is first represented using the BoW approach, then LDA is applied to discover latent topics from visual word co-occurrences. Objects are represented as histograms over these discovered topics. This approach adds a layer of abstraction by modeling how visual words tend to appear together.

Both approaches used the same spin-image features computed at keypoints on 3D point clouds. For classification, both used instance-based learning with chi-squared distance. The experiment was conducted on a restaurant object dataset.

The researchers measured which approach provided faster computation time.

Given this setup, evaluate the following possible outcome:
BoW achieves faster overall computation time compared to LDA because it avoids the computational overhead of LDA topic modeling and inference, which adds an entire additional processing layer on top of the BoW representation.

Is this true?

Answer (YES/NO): YES